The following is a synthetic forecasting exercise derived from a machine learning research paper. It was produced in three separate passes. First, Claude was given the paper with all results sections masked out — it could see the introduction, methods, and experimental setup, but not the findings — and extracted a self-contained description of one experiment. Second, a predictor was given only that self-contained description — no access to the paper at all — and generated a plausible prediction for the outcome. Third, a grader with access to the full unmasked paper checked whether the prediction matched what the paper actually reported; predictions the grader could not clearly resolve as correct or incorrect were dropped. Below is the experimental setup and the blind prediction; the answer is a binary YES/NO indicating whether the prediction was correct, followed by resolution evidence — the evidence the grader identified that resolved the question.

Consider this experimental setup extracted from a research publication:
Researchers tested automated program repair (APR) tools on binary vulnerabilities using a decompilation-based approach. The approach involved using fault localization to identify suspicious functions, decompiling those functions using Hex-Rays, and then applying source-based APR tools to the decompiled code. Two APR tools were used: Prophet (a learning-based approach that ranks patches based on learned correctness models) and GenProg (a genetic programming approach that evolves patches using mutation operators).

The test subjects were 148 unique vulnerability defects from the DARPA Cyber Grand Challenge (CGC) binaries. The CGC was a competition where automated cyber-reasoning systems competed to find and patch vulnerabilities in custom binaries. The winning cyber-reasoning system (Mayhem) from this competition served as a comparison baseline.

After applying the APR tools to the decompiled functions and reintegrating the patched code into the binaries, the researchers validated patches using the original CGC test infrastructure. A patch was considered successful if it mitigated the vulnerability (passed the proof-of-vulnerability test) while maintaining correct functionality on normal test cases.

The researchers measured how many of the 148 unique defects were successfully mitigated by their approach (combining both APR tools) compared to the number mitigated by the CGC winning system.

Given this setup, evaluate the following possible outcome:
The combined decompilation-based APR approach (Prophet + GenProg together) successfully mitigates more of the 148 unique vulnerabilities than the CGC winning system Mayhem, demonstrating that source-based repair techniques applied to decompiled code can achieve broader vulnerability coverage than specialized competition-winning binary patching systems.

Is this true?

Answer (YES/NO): NO